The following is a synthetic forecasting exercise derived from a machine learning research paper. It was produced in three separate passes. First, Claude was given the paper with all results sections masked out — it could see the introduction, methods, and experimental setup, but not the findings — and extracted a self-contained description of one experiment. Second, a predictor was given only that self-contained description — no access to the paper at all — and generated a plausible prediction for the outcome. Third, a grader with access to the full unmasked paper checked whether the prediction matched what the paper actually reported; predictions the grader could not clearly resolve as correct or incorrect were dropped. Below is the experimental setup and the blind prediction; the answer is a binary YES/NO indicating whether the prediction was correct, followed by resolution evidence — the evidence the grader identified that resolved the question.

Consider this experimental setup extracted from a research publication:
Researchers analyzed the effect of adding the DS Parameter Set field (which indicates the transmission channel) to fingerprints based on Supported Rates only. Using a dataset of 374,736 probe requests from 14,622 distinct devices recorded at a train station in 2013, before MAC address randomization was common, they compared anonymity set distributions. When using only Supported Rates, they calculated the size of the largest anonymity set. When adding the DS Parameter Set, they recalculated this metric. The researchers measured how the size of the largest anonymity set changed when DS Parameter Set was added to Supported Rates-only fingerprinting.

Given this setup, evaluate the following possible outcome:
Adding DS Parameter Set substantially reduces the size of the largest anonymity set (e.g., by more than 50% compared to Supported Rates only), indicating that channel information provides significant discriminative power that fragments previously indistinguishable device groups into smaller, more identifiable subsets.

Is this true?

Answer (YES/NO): YES